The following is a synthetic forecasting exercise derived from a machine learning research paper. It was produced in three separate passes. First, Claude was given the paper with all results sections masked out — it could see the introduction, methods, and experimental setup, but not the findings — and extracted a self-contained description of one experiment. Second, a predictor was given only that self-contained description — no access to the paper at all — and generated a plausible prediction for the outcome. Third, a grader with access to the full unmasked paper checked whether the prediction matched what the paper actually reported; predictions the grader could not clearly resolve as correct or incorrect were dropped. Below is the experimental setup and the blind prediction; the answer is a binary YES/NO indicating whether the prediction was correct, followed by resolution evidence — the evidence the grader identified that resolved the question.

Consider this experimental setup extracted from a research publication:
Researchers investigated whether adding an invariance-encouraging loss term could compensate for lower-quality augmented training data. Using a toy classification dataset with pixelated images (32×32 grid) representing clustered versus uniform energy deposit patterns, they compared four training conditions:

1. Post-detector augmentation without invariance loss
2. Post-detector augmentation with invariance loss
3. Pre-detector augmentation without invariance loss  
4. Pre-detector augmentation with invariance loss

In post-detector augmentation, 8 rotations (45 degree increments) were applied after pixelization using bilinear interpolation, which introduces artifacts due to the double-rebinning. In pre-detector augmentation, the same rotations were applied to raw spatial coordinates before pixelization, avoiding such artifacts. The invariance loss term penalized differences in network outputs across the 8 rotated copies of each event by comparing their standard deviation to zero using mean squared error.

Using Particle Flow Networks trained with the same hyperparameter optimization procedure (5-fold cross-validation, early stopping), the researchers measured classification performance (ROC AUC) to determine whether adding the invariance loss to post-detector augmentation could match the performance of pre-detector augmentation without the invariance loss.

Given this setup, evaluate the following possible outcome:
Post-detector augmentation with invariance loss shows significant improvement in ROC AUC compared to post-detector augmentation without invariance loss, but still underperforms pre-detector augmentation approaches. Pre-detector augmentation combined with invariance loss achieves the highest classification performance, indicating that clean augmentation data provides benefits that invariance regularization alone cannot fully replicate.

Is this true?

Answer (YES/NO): NO